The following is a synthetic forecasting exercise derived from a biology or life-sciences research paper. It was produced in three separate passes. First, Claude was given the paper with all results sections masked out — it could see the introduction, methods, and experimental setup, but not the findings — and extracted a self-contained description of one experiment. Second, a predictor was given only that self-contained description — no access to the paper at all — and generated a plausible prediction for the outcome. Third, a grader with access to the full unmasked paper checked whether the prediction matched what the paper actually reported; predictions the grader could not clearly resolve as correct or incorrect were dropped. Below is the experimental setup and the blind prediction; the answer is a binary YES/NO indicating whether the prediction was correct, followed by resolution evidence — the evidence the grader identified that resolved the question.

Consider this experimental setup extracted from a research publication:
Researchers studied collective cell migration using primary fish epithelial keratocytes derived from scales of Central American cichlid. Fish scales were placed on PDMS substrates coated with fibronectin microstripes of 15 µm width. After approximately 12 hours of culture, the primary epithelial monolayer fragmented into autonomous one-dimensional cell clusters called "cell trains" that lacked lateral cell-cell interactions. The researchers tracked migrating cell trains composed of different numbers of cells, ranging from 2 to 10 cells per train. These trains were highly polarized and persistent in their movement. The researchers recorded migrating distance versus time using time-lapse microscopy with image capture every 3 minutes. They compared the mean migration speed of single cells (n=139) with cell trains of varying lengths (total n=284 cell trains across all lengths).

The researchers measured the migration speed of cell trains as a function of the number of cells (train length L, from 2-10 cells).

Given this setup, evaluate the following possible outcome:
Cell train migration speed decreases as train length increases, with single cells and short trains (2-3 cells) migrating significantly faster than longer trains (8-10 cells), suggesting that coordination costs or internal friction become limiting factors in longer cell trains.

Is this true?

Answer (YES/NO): NO